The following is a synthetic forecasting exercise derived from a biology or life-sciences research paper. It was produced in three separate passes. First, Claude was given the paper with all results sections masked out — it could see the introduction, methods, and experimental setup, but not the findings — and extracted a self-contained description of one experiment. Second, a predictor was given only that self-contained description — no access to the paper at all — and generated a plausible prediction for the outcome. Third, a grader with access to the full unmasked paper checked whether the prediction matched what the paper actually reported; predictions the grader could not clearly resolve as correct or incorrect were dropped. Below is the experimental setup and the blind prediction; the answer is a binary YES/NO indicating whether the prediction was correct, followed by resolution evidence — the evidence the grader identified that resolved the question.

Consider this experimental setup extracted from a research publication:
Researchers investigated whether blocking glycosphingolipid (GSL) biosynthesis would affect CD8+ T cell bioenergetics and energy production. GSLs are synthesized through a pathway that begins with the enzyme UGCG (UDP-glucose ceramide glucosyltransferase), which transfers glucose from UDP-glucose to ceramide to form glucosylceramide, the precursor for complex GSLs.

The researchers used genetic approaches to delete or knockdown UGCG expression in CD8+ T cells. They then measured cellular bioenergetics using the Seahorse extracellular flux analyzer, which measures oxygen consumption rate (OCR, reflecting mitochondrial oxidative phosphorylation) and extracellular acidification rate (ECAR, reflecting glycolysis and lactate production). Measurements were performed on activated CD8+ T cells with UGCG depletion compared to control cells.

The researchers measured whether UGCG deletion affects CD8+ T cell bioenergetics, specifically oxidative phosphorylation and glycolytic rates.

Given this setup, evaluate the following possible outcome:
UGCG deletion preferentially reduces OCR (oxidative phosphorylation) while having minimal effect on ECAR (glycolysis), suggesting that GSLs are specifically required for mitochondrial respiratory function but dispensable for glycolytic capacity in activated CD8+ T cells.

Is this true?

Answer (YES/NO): NO